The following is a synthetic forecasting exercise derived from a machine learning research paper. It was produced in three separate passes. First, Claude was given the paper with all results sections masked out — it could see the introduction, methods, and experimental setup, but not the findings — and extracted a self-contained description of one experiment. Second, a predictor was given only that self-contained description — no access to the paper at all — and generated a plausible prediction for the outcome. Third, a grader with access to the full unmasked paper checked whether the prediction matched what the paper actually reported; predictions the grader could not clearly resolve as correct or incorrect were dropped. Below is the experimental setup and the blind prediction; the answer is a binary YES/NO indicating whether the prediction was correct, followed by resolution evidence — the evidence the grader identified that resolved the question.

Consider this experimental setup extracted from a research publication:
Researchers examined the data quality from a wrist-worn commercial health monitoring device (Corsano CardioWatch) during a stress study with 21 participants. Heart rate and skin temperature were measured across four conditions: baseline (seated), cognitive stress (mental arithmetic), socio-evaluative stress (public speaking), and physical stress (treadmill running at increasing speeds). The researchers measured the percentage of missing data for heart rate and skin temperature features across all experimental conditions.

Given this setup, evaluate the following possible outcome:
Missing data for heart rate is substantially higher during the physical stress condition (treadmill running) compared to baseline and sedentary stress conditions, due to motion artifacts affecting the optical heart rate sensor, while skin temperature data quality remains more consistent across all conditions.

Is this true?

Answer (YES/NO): NO